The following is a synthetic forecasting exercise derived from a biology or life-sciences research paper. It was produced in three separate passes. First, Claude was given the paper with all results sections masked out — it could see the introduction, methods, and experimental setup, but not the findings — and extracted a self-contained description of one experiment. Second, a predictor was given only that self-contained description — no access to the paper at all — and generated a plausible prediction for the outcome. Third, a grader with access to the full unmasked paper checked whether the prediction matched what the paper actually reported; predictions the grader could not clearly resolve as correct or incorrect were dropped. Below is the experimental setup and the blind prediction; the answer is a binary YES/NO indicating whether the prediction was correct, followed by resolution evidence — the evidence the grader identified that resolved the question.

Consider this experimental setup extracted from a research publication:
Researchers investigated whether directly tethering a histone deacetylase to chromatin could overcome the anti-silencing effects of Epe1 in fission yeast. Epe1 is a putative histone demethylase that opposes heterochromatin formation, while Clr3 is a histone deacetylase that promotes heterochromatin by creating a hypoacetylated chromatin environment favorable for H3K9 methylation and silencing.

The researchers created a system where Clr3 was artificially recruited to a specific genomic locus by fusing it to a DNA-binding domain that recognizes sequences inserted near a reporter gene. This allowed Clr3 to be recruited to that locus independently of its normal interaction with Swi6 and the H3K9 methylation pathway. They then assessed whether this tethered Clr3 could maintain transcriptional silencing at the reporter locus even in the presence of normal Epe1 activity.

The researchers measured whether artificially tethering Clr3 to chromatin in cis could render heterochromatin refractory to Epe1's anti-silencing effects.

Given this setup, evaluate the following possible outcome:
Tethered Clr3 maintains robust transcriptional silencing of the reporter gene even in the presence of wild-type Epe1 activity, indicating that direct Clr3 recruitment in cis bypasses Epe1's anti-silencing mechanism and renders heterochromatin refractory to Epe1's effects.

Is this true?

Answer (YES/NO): YES